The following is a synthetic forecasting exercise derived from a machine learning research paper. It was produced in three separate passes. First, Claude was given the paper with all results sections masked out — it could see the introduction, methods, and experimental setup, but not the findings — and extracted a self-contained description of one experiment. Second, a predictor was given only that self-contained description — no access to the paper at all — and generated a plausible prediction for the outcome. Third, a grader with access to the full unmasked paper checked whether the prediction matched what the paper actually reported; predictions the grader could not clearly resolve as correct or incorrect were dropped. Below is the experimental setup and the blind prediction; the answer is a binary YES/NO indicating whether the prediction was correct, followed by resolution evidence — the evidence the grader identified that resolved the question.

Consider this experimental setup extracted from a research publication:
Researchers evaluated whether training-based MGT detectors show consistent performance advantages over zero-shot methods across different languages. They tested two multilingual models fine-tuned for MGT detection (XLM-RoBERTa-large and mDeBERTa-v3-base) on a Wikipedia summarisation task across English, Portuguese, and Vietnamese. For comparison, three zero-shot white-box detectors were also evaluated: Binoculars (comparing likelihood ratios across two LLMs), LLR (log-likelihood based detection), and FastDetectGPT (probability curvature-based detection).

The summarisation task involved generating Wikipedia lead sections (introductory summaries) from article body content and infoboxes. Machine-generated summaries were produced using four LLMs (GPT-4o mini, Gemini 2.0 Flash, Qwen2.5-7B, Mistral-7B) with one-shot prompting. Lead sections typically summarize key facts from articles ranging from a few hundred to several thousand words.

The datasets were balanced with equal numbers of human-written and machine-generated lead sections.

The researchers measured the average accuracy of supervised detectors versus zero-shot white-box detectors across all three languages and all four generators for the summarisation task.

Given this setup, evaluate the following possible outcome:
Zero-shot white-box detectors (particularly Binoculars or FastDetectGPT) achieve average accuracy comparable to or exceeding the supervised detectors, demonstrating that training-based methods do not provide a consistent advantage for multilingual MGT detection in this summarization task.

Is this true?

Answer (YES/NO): NO